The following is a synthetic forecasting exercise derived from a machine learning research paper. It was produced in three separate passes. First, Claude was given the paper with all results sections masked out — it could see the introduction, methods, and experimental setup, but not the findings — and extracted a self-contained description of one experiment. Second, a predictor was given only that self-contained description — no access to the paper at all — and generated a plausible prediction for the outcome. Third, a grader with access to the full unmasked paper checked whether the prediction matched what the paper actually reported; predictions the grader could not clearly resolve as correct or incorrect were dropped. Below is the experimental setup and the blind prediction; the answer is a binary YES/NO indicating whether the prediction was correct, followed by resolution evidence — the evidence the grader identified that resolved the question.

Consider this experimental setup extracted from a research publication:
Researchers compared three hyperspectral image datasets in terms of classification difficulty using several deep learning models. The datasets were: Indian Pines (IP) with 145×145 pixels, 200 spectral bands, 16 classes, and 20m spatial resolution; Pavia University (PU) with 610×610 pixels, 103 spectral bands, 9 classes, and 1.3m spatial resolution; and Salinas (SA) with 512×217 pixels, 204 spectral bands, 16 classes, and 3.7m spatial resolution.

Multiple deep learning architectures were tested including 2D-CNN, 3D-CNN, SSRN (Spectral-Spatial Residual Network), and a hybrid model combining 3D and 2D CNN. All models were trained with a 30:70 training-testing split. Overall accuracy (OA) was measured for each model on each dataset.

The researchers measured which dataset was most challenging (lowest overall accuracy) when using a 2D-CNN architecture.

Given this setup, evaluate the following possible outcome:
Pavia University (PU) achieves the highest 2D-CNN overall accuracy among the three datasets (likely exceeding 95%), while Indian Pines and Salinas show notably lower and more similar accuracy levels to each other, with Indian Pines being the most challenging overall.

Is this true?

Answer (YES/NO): NO